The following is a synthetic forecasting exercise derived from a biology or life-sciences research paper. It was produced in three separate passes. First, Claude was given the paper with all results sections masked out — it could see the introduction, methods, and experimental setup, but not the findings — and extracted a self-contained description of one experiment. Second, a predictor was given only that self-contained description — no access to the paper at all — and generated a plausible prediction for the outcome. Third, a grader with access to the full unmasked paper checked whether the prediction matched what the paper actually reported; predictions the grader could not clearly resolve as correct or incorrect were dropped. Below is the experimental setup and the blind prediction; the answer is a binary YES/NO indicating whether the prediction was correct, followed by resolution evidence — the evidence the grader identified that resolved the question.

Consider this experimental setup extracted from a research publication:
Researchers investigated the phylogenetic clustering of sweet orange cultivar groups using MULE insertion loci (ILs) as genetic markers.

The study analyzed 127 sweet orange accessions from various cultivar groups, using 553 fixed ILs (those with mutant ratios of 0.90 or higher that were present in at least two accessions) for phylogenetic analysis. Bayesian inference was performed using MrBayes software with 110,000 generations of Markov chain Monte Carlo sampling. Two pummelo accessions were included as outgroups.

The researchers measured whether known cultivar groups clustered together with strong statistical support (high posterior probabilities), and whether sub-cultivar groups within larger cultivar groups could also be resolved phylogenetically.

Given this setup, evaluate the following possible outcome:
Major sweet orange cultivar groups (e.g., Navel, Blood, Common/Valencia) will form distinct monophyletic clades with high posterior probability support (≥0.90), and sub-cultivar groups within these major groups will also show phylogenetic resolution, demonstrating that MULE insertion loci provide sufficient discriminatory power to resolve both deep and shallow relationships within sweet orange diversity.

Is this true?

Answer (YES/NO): YES